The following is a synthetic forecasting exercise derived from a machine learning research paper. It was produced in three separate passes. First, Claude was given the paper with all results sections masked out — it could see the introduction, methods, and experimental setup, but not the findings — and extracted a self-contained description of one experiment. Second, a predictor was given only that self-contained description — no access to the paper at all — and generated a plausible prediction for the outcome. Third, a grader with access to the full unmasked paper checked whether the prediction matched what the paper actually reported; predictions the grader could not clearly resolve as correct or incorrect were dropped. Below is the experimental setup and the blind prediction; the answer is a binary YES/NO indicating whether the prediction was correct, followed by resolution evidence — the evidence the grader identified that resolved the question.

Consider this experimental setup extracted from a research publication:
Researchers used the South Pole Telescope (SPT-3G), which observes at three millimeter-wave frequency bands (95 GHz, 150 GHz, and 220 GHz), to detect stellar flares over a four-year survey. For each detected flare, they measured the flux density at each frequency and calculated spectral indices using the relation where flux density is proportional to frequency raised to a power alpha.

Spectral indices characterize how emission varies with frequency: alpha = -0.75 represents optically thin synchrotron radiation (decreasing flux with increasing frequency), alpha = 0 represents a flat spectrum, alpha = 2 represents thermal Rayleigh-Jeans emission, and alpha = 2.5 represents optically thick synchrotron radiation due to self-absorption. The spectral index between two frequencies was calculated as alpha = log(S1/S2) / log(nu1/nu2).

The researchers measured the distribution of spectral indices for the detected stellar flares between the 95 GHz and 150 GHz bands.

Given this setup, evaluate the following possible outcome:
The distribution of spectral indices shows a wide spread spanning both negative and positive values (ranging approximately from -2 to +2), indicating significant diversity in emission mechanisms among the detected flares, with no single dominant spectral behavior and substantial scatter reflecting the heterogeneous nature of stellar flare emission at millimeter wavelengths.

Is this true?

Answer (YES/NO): NO